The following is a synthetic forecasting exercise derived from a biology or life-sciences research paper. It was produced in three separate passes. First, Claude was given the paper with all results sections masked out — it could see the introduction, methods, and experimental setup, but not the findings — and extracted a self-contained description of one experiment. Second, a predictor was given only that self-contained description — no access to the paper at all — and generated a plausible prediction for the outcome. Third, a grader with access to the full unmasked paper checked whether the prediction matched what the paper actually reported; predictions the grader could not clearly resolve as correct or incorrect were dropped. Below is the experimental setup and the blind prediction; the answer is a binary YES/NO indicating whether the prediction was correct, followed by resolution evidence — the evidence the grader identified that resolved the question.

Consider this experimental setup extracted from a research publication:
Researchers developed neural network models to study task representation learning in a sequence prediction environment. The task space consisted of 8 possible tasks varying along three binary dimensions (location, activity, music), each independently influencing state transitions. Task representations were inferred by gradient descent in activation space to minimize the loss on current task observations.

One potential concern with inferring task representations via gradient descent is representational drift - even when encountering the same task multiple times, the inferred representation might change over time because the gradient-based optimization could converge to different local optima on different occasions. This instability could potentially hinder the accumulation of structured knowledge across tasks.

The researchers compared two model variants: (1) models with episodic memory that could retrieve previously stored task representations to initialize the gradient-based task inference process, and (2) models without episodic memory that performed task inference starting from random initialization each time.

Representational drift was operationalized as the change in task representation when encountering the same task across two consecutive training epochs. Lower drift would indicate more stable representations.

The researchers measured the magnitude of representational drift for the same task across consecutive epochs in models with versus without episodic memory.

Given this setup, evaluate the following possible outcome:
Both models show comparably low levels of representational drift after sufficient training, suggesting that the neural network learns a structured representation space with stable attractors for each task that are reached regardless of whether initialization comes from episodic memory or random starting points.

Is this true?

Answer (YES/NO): NO